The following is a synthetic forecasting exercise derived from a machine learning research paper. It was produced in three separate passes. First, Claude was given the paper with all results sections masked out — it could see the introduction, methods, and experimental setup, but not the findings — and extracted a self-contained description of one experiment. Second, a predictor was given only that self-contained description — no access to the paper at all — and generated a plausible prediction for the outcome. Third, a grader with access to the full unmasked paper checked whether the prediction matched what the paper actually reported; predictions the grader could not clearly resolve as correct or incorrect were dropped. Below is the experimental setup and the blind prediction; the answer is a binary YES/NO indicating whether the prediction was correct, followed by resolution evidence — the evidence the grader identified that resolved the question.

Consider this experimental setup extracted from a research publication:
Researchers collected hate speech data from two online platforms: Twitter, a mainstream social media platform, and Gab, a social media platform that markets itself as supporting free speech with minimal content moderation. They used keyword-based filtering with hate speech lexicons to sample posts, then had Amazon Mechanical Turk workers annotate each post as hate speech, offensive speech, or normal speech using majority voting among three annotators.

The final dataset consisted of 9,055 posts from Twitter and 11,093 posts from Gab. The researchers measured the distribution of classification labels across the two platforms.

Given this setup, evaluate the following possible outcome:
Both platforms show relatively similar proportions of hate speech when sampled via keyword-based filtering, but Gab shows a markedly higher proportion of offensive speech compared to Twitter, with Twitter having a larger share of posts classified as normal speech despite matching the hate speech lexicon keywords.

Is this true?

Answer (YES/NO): NO